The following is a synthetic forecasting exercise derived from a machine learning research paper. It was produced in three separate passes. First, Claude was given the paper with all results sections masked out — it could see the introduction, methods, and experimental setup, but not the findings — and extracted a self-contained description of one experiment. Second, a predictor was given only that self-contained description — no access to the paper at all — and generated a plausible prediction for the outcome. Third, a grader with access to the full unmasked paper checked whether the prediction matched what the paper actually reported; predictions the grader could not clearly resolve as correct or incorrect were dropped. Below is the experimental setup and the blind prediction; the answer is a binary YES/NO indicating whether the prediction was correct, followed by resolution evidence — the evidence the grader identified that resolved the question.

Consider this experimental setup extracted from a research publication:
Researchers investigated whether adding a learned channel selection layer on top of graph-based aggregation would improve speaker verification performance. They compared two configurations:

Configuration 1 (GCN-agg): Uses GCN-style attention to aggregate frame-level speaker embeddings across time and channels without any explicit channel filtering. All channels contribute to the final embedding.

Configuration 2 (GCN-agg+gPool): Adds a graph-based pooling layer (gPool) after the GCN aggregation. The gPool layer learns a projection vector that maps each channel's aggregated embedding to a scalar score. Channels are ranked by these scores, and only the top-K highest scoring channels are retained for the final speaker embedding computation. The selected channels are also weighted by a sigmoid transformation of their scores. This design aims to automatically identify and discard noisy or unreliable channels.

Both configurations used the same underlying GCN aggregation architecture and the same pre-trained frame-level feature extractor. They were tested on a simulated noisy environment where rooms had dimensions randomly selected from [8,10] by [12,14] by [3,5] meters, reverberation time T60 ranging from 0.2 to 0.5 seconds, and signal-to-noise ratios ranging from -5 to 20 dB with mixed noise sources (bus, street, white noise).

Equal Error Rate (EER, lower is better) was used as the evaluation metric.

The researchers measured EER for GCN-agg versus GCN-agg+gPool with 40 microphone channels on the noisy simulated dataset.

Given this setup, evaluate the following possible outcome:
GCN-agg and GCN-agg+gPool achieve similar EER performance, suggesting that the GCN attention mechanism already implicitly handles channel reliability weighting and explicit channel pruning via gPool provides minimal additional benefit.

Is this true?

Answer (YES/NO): YES